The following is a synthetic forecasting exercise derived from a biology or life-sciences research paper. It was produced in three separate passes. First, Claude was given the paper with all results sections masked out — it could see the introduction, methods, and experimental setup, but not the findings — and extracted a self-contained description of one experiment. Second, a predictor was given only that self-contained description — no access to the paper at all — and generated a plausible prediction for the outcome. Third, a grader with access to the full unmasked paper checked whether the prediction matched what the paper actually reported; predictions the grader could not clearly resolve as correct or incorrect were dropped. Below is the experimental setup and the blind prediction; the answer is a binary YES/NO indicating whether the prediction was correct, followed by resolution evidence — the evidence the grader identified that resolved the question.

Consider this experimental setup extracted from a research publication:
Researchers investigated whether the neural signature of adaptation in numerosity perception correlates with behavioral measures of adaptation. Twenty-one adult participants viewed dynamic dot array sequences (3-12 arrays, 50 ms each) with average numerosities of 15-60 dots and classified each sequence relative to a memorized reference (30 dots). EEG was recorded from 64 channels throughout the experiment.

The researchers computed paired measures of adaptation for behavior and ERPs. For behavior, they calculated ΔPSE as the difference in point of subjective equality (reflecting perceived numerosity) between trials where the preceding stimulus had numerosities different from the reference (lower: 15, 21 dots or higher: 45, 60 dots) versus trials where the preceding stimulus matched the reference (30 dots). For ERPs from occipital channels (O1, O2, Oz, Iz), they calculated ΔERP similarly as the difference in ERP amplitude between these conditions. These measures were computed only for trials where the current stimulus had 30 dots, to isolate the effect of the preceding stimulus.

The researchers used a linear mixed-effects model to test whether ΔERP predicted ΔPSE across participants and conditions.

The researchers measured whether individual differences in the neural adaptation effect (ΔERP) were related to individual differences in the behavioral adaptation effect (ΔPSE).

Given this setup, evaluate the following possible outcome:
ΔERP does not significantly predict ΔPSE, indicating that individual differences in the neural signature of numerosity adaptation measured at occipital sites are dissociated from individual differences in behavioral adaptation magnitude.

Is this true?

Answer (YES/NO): NO